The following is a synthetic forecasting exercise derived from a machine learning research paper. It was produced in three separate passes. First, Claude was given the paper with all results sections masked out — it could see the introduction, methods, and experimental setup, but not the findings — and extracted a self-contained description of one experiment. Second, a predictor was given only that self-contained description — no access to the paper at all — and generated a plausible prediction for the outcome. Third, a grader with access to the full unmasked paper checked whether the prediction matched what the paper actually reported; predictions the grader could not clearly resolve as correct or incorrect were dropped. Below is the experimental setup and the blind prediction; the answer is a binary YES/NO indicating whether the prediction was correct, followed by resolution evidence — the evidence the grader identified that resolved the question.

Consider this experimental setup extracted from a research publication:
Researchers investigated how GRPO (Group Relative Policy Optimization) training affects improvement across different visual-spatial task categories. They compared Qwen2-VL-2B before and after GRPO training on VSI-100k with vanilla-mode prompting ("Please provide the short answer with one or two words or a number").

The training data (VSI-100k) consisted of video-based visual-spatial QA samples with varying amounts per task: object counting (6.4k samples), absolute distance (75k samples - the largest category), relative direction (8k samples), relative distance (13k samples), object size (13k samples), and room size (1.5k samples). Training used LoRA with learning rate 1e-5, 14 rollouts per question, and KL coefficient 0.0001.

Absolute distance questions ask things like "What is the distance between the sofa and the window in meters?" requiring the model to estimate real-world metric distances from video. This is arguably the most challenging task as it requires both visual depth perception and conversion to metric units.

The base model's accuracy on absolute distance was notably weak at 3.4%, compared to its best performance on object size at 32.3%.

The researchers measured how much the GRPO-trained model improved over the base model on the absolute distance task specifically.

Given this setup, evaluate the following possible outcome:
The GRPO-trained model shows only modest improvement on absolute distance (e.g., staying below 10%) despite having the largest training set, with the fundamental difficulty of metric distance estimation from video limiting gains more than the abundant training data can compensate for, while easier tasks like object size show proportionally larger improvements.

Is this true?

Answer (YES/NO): NO